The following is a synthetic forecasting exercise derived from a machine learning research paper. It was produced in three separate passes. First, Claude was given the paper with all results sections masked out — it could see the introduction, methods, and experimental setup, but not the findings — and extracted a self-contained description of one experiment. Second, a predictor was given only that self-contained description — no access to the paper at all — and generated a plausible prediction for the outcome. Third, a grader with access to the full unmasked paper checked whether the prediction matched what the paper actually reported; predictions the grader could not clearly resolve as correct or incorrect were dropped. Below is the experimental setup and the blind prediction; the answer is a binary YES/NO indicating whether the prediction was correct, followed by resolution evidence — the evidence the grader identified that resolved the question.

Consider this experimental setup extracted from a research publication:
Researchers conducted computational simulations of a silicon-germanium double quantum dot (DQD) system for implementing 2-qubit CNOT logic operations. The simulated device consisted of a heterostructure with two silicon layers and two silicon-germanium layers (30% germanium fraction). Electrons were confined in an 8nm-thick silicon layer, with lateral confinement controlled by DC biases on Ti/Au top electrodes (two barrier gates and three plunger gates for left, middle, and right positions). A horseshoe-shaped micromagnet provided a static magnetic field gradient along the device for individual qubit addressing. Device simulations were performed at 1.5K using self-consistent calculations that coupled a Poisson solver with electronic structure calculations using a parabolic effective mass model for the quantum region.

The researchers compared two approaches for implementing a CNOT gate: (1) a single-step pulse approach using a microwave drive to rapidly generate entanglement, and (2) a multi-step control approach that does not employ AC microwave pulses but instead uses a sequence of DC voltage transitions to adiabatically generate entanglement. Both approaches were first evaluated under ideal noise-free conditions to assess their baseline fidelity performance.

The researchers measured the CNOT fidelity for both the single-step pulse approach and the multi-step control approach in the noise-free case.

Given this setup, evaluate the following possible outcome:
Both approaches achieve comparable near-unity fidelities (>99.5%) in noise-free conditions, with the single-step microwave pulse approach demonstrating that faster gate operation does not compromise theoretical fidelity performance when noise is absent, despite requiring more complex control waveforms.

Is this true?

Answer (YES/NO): NO